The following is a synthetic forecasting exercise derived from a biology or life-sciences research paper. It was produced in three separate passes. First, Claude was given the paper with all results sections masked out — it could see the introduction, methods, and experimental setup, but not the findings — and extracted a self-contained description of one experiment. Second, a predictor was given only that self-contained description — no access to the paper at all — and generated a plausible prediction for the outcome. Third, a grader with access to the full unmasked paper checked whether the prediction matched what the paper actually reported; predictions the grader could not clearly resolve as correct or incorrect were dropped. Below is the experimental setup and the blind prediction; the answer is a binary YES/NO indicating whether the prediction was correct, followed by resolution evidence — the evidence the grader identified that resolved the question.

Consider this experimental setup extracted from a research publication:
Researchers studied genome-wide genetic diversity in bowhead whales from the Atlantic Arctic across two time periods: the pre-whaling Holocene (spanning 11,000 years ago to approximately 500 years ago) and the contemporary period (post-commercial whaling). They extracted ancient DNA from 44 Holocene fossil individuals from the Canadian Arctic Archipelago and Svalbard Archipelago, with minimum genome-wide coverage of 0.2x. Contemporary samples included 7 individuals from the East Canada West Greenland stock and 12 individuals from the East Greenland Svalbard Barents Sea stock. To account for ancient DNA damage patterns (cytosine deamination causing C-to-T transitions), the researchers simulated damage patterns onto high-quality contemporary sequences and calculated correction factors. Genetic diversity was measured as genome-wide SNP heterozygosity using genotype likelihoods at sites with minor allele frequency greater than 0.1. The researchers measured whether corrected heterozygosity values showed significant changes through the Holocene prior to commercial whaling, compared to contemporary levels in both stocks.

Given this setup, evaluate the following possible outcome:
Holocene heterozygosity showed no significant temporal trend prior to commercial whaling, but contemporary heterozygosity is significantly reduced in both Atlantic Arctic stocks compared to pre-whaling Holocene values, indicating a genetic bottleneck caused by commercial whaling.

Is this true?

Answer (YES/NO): NO